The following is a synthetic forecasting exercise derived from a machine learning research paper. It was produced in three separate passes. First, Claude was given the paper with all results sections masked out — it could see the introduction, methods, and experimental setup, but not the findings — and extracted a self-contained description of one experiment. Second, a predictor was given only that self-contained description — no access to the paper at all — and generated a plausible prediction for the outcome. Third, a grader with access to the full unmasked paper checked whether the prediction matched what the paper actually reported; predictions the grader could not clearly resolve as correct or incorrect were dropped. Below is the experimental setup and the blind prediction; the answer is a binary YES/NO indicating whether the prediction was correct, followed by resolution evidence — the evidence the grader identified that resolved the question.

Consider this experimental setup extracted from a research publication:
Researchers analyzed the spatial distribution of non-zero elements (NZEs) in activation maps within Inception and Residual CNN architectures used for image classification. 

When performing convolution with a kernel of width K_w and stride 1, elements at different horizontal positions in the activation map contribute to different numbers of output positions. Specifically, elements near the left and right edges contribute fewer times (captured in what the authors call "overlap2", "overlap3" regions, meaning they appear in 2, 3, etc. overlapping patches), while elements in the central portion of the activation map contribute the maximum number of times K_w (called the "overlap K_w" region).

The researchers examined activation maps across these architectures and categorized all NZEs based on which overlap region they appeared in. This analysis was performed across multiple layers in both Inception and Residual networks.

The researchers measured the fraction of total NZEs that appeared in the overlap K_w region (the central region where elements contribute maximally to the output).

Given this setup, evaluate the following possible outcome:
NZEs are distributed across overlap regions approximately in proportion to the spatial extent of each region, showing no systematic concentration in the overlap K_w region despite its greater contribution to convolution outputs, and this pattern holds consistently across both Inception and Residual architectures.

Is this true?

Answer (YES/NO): NO